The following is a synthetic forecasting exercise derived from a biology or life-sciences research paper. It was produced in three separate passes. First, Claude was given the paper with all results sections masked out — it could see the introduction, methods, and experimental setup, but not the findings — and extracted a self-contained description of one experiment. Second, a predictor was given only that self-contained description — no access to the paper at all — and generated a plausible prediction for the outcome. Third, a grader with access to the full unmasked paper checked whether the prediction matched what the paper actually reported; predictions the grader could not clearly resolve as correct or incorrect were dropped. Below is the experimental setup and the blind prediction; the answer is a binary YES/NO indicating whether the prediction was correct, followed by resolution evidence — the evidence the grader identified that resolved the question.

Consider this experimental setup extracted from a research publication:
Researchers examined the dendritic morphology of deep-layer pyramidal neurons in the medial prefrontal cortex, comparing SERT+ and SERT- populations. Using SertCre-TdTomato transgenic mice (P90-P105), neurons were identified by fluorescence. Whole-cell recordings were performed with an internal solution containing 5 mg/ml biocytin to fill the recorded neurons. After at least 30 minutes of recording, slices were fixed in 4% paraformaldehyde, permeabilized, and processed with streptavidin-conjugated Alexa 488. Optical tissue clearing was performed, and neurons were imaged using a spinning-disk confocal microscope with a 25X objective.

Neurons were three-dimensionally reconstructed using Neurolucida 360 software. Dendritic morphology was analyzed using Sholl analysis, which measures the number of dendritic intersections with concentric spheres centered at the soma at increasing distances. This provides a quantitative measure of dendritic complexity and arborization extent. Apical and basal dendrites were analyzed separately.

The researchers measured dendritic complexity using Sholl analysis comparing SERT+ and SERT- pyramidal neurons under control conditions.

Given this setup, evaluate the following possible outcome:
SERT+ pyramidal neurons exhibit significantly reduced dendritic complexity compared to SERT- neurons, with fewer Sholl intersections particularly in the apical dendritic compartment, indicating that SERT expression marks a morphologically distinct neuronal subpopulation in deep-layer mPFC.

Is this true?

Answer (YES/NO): NO